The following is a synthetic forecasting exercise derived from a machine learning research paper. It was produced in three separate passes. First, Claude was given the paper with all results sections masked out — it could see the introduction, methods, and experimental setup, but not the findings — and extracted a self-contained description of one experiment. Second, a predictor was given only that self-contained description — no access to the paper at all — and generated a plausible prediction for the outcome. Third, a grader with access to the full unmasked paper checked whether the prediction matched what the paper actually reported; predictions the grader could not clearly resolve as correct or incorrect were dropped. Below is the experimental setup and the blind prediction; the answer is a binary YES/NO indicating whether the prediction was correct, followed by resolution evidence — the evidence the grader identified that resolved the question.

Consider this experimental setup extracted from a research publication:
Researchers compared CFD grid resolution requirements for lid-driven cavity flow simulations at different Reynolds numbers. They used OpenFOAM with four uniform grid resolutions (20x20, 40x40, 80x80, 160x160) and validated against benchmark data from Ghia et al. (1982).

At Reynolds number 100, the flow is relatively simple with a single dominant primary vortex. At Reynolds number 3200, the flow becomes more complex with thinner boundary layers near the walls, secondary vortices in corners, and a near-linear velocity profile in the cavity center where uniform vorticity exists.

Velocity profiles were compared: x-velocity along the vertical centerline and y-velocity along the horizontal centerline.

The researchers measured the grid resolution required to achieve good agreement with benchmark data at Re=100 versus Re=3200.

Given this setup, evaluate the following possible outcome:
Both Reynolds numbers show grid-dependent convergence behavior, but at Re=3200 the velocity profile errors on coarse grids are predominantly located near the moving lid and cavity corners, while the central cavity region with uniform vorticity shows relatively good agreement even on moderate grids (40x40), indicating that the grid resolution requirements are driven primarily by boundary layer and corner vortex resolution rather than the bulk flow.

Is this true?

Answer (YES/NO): NO